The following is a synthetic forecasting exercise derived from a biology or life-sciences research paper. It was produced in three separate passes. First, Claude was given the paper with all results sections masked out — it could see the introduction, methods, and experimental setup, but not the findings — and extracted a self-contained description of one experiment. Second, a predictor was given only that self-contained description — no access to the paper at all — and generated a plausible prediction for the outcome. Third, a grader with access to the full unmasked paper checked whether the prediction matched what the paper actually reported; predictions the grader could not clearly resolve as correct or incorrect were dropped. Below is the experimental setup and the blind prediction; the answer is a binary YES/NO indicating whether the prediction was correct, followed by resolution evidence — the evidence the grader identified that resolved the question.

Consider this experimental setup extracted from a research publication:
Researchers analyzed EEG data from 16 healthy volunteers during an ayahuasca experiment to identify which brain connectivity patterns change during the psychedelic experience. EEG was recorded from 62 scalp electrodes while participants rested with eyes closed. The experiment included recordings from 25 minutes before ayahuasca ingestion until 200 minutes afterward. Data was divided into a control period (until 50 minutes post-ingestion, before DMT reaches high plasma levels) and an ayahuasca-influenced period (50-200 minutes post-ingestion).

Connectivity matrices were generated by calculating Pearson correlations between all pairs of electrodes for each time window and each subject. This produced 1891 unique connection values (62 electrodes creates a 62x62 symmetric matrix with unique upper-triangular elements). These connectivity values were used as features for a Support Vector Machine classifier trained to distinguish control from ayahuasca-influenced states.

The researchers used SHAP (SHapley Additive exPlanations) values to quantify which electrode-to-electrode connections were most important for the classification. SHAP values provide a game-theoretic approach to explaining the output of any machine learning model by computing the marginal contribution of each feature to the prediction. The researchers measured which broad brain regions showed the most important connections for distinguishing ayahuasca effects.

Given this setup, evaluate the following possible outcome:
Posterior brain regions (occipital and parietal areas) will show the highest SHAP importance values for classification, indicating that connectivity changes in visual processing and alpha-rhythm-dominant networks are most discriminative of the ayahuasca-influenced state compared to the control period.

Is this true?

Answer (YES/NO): NO